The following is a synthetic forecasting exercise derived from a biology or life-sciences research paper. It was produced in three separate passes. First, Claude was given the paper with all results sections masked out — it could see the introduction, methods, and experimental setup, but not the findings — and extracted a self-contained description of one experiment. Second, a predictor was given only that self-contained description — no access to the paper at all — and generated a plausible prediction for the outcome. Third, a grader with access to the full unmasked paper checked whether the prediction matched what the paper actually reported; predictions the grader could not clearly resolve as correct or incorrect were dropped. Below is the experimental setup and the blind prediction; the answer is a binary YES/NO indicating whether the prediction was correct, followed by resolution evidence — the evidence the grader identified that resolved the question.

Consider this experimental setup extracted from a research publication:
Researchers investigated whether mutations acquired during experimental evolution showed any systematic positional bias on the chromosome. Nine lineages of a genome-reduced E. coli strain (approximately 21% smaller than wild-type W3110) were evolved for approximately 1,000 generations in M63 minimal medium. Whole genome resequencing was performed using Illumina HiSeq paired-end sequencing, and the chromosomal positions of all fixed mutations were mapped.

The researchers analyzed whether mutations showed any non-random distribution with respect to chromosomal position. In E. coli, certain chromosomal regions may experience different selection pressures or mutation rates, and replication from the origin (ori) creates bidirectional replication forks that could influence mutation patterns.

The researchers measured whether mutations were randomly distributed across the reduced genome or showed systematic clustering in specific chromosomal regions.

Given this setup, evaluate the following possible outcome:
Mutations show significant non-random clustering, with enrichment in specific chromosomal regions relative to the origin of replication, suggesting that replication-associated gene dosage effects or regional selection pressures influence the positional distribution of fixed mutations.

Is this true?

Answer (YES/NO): NO